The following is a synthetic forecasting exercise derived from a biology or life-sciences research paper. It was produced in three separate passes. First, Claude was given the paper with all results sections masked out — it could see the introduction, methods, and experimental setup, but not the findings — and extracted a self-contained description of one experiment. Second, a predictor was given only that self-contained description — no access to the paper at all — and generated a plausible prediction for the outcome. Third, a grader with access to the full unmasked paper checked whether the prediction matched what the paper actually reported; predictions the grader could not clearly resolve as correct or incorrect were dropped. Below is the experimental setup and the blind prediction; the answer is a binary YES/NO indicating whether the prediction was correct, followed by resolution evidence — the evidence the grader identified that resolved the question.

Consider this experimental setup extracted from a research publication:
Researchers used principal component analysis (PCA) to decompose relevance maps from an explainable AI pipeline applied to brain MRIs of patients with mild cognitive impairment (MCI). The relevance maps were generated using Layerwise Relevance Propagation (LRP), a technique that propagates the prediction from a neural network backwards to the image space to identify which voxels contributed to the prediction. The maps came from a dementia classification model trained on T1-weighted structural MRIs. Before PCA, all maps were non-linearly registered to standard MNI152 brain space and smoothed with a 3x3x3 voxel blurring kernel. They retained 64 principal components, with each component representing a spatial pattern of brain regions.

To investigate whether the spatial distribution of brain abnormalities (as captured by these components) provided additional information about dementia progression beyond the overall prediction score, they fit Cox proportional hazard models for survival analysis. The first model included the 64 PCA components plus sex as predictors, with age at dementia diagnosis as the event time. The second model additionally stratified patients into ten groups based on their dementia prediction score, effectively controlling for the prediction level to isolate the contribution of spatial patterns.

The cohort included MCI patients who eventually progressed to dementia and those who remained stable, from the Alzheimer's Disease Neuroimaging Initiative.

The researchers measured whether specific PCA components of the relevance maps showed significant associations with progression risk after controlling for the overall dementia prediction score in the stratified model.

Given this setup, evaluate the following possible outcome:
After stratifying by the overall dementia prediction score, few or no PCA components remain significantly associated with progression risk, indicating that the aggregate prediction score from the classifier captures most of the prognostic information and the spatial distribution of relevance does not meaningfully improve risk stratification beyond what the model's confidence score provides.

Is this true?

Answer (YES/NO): NO